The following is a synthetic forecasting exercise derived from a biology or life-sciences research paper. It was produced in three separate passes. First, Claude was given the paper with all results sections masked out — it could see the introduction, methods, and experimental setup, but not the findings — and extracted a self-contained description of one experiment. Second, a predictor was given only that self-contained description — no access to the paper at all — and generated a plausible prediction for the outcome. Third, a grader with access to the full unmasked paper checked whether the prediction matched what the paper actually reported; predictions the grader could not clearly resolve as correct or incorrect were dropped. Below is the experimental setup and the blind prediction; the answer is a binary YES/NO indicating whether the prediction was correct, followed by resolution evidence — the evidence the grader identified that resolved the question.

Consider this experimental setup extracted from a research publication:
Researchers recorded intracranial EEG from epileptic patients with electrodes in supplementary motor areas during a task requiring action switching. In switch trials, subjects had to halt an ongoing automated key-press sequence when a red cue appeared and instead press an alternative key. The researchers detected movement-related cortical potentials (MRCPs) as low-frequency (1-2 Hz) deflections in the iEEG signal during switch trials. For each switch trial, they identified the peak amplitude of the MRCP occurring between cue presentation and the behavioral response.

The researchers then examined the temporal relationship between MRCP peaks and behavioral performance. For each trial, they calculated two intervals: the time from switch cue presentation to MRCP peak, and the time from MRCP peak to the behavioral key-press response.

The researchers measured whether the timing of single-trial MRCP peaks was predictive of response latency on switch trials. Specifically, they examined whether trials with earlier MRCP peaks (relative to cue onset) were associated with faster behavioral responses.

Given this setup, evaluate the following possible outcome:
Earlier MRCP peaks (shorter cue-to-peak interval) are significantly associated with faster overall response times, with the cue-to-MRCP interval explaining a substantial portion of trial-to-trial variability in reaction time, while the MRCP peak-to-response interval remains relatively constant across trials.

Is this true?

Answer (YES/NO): NO